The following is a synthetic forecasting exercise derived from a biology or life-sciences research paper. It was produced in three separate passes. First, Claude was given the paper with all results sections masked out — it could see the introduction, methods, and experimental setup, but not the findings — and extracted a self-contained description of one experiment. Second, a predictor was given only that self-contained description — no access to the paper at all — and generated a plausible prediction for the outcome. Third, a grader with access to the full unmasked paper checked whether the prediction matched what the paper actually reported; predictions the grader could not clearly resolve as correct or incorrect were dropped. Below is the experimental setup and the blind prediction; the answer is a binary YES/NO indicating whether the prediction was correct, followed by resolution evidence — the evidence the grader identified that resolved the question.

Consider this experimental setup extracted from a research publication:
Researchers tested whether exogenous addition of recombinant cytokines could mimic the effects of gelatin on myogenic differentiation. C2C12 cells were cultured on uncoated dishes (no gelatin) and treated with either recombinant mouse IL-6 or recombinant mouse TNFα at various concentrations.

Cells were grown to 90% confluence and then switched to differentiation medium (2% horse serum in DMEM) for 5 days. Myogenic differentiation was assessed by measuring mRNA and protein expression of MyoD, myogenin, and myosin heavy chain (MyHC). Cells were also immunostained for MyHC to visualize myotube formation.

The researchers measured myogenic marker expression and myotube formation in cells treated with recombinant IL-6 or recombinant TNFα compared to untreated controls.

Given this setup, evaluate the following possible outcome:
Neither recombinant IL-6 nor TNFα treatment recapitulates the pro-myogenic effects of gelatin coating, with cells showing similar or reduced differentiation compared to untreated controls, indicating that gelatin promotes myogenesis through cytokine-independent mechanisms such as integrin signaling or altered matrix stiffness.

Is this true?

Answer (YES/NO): NO